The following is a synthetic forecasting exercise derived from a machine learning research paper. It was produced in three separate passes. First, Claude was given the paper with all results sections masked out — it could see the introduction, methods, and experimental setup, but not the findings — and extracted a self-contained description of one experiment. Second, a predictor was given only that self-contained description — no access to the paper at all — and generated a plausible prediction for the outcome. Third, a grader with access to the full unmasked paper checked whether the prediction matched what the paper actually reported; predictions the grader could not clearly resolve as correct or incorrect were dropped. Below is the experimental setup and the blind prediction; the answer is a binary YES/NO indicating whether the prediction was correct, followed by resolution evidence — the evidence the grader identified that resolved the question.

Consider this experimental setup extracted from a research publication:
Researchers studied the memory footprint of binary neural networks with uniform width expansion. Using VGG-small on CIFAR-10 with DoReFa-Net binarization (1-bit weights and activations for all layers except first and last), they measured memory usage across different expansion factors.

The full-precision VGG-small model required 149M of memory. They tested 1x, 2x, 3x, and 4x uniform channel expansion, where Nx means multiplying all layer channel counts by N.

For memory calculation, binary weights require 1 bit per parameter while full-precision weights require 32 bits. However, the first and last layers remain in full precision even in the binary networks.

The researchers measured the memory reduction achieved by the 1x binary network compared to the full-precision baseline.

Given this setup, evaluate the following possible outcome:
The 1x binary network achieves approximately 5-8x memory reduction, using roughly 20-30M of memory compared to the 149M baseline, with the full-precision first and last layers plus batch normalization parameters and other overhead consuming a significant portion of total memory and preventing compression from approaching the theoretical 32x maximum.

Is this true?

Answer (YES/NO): NO